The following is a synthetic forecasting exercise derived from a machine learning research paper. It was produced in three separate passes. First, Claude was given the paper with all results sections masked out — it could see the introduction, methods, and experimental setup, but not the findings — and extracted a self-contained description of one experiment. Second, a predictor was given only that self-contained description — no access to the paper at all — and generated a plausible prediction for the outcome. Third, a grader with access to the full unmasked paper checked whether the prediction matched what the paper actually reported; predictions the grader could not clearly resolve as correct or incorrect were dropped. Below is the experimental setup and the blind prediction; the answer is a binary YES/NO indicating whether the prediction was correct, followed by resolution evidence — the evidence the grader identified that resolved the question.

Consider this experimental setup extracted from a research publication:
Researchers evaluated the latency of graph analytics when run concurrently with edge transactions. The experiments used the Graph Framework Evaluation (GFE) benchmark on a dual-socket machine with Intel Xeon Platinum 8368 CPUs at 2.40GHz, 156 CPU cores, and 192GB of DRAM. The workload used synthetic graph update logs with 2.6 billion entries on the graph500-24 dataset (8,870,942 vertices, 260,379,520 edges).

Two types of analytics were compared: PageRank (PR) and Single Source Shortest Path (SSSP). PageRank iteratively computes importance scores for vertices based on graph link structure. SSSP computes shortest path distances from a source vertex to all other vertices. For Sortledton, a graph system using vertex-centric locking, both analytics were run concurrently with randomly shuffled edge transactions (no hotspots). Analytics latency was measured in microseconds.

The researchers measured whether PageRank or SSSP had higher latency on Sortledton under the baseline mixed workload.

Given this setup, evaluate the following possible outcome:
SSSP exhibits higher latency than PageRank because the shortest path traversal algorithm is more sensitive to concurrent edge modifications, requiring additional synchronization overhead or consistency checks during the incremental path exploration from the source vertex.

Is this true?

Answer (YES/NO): YES